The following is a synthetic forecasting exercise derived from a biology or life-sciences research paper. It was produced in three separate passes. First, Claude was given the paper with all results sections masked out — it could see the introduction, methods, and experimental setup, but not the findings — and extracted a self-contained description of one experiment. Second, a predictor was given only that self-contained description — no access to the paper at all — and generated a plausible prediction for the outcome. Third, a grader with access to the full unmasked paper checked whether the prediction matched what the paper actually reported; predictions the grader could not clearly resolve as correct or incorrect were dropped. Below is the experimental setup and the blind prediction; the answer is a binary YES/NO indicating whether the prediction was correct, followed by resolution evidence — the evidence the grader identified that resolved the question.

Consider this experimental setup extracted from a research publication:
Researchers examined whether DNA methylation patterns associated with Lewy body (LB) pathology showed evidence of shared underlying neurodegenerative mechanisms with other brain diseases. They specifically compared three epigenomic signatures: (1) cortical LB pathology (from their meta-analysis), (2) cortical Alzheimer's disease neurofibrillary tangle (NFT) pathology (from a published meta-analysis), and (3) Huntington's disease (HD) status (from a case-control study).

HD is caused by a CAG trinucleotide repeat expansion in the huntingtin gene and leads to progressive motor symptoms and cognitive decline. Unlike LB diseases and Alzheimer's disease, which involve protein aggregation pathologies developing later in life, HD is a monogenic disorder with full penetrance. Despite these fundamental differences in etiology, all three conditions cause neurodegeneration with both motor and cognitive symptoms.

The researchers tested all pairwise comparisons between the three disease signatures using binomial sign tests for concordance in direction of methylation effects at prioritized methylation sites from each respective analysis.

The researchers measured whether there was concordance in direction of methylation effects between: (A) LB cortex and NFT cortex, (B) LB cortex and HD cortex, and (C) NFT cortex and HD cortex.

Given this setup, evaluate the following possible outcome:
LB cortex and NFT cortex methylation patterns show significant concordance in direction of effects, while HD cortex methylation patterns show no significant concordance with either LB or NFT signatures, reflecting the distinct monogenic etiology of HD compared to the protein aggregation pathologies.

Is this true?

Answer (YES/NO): NO